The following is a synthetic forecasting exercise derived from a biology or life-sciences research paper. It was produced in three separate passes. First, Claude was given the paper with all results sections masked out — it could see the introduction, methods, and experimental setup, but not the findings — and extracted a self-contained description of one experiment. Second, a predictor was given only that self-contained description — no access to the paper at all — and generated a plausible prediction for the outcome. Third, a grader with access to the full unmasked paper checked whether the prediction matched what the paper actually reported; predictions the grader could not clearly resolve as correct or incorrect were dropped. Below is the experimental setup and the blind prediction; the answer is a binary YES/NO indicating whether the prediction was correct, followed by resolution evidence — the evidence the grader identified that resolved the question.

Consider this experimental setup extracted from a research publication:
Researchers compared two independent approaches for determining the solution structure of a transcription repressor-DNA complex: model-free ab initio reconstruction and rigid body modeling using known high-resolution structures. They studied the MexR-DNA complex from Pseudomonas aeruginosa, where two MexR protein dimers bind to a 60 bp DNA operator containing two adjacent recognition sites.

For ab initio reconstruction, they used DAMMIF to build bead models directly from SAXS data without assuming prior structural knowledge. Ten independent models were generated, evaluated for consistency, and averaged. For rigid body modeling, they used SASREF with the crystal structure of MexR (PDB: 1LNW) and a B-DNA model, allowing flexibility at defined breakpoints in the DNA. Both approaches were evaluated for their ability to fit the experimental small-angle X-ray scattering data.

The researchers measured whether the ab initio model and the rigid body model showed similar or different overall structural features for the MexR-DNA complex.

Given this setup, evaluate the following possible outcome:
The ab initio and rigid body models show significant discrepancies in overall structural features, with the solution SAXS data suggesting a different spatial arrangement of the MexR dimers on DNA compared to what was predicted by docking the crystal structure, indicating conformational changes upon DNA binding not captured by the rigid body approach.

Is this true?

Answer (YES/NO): NO